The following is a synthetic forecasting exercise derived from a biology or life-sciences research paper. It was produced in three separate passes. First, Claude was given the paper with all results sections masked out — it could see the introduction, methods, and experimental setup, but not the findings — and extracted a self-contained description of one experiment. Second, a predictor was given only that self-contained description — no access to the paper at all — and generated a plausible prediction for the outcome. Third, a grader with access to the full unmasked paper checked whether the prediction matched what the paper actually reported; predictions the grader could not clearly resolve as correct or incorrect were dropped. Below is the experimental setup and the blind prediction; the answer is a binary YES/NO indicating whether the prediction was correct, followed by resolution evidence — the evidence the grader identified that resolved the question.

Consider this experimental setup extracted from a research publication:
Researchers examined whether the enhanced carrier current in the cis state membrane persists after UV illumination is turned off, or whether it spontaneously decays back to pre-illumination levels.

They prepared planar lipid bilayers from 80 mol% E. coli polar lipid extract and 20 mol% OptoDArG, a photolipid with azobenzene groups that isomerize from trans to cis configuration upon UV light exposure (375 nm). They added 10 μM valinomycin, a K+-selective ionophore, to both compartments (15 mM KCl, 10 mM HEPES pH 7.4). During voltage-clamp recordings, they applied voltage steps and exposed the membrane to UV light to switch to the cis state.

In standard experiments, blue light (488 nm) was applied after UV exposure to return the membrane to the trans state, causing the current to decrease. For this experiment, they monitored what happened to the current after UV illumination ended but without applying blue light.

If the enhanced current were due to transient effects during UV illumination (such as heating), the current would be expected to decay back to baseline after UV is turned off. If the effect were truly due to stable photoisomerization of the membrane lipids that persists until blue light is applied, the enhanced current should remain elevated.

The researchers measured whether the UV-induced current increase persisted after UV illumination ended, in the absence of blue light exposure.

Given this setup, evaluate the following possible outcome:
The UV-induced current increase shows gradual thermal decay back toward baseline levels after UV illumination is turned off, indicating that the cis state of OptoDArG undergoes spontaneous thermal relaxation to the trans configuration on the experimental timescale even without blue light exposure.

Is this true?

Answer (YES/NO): NO